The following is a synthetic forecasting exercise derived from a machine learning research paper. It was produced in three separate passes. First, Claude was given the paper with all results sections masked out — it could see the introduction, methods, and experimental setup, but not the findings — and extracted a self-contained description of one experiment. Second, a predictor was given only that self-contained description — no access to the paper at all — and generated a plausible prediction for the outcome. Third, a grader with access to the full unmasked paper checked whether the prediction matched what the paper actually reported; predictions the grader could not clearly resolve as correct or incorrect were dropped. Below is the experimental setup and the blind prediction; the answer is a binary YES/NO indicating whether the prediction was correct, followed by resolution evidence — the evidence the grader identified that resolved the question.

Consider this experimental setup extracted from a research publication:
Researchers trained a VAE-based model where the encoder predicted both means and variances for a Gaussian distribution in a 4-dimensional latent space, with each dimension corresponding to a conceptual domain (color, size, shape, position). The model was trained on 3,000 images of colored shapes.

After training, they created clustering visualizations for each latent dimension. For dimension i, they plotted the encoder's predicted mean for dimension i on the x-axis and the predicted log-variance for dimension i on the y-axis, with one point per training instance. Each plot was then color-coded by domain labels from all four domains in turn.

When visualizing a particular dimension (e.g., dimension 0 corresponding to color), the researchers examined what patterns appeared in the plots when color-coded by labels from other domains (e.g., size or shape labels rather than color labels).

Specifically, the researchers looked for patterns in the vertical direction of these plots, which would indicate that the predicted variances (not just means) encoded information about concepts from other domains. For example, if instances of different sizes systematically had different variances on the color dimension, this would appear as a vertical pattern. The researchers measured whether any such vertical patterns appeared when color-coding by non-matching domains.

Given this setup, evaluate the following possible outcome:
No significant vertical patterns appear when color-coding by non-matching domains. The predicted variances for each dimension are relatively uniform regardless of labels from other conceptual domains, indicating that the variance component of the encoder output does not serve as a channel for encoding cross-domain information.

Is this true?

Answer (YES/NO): NO